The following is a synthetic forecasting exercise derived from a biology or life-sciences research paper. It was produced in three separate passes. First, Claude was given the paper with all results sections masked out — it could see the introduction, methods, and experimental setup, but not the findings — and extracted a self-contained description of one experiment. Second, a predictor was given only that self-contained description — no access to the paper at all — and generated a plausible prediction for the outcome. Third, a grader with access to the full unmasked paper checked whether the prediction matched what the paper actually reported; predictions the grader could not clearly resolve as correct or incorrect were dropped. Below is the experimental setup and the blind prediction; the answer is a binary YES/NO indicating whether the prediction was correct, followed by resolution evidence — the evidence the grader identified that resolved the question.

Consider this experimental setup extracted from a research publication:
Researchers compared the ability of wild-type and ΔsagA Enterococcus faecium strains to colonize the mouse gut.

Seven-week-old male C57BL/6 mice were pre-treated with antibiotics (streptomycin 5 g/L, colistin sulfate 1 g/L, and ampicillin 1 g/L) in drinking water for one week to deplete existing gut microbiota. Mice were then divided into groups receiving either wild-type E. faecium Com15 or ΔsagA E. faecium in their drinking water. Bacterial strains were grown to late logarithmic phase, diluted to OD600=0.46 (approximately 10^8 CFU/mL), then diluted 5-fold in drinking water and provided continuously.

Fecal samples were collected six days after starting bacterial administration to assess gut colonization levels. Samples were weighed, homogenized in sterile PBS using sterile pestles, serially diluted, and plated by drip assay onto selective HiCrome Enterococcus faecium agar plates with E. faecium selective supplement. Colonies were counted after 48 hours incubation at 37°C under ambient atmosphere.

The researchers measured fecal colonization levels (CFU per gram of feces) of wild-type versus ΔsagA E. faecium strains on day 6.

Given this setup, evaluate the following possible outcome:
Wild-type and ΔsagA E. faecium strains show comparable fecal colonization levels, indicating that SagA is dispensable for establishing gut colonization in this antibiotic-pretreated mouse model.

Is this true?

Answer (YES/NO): YES